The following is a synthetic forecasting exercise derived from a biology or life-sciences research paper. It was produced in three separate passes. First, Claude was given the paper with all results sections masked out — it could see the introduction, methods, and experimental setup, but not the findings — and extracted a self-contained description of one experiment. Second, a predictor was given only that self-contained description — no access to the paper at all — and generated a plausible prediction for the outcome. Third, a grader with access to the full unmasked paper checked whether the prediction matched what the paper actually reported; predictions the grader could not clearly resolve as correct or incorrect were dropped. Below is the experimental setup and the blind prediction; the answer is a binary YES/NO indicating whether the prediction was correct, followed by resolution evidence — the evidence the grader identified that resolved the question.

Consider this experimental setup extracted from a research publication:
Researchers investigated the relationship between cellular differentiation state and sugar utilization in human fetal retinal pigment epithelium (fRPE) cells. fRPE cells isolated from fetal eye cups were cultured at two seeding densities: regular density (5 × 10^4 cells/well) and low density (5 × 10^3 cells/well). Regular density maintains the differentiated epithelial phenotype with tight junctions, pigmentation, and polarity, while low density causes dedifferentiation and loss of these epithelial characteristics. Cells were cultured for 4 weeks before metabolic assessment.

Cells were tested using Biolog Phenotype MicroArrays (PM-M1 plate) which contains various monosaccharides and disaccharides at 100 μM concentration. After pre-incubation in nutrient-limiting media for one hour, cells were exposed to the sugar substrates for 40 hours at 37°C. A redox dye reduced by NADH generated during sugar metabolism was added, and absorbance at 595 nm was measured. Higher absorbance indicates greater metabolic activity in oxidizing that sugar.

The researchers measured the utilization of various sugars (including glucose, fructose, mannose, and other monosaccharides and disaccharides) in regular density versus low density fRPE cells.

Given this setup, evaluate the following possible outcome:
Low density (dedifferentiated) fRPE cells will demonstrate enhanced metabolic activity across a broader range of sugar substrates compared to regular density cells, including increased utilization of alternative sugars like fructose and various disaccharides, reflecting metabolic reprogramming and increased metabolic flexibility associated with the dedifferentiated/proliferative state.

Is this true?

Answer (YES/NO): NO